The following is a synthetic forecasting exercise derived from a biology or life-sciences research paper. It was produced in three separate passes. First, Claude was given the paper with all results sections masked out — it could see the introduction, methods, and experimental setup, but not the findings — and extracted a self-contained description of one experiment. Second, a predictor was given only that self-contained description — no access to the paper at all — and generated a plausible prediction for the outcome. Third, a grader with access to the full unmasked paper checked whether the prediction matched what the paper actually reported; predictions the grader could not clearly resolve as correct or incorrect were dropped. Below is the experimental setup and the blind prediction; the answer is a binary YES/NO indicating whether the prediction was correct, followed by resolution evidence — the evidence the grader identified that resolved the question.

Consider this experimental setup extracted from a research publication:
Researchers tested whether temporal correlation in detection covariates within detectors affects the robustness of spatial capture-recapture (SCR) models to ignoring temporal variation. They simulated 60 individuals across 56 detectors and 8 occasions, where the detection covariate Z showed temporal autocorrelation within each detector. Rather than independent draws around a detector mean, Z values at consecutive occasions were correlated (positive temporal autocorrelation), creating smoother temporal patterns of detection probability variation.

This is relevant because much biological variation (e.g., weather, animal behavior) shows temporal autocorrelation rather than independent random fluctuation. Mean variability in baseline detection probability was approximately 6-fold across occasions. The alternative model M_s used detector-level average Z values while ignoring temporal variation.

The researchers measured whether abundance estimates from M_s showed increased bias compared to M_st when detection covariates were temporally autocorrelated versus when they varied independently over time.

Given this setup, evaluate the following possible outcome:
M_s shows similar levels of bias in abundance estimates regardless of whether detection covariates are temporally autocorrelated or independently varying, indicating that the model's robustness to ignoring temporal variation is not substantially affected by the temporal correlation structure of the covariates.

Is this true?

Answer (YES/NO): YES